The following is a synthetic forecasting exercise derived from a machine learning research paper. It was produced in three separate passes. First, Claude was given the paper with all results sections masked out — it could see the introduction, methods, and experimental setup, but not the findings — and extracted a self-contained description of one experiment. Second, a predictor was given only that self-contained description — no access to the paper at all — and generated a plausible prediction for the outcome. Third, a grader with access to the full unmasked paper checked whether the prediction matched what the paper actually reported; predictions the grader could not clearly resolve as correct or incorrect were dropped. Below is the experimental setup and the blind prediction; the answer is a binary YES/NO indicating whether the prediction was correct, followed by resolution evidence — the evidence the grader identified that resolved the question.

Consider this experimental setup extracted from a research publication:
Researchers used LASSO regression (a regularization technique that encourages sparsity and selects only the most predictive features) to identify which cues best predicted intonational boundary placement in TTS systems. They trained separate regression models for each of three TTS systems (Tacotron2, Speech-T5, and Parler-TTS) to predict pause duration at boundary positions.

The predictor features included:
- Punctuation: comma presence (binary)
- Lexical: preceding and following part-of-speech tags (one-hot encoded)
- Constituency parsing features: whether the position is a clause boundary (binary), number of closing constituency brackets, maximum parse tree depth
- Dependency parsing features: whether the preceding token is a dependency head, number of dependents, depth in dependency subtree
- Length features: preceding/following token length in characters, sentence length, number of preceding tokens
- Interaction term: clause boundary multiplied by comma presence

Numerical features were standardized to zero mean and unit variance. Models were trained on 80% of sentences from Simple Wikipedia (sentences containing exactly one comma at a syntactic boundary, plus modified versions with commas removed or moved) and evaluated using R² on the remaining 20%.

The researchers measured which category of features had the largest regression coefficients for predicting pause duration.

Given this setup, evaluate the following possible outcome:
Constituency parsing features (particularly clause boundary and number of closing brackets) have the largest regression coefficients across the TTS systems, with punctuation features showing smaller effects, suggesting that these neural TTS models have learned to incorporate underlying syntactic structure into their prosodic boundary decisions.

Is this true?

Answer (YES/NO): NO